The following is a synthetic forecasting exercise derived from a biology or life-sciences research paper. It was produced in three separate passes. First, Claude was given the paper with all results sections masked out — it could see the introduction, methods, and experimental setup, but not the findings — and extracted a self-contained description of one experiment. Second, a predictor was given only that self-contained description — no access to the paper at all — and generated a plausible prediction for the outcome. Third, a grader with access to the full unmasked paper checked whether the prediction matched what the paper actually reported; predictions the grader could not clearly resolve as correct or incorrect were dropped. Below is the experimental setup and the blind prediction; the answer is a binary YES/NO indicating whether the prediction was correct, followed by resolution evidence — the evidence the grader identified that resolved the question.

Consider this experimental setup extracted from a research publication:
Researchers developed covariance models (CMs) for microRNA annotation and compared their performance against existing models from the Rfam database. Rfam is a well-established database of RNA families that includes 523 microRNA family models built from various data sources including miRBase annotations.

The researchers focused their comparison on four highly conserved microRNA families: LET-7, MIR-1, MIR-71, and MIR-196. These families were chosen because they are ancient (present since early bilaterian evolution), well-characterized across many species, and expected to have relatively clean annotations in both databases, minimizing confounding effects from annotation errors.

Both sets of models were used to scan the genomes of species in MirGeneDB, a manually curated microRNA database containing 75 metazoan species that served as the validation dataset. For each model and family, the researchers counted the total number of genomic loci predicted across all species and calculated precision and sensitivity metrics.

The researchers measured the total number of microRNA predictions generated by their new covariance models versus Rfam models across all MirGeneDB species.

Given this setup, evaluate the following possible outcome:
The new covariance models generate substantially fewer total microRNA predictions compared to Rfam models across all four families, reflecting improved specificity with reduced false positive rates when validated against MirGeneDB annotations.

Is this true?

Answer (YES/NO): YES